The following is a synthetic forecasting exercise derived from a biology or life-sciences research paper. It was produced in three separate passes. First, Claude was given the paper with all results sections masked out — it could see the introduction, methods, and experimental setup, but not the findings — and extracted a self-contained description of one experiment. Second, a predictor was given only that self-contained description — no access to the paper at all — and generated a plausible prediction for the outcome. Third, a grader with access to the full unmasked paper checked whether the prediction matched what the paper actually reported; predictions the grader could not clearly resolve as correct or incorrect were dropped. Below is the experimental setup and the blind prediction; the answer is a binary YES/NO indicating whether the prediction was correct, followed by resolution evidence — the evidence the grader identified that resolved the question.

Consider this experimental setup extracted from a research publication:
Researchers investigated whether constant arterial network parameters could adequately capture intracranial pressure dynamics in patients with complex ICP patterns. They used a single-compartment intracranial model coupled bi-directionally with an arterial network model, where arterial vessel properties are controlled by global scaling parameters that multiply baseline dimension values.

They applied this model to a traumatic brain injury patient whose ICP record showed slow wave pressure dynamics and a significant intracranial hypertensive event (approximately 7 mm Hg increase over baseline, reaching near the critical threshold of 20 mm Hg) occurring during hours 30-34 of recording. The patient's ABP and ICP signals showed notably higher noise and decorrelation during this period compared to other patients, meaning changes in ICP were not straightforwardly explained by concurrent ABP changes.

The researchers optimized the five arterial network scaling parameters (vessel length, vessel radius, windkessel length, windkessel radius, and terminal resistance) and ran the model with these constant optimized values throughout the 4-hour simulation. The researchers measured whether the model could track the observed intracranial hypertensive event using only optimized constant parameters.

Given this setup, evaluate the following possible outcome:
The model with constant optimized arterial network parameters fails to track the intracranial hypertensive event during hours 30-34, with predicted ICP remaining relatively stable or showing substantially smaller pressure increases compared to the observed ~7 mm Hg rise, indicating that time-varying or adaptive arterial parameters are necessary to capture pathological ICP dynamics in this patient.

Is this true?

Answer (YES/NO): YES